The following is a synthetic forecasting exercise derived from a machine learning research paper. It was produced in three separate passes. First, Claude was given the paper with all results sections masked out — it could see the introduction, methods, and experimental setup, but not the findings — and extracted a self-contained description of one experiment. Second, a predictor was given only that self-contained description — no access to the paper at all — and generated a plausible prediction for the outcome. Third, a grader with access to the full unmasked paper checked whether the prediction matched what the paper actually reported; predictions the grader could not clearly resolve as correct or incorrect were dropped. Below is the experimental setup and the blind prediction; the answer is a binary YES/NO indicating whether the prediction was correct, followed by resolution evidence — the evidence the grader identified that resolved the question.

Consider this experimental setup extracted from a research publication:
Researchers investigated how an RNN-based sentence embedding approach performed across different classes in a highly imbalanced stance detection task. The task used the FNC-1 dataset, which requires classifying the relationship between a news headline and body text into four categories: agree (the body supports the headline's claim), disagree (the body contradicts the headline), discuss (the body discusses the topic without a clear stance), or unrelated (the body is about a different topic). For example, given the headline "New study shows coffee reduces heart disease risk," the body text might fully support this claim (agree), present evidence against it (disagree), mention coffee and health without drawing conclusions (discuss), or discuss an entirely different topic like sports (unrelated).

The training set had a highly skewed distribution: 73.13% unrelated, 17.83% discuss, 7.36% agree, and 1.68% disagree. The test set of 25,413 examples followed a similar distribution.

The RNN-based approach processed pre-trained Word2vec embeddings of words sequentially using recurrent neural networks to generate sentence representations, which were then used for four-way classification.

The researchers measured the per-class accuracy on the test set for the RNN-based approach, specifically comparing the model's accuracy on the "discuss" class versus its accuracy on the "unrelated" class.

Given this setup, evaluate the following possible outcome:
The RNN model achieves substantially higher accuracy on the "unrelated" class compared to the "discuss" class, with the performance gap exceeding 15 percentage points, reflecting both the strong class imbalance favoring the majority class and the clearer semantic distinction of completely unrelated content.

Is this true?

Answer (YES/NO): NO